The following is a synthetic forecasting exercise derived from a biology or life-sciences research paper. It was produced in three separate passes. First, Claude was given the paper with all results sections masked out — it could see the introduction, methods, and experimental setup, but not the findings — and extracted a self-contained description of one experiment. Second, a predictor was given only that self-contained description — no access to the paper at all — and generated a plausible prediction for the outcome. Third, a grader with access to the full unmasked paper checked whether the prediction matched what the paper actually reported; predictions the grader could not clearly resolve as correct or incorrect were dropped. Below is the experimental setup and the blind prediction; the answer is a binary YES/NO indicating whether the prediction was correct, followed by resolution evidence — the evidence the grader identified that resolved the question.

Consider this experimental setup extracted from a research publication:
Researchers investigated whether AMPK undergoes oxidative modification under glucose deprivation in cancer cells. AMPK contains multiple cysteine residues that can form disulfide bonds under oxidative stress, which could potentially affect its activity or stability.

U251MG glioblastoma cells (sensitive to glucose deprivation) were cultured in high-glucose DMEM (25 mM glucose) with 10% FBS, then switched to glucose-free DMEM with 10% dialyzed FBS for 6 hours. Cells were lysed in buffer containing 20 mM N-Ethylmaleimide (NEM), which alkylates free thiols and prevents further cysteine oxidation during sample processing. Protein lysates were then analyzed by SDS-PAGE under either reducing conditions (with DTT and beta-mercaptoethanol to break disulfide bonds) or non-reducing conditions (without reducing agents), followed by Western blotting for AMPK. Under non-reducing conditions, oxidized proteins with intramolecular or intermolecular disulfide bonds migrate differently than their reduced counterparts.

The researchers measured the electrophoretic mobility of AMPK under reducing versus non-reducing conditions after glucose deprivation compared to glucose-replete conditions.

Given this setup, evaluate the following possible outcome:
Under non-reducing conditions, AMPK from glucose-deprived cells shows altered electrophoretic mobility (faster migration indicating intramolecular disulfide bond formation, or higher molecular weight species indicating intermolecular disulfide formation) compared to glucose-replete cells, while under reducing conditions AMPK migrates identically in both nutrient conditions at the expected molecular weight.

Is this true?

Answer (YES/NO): YES